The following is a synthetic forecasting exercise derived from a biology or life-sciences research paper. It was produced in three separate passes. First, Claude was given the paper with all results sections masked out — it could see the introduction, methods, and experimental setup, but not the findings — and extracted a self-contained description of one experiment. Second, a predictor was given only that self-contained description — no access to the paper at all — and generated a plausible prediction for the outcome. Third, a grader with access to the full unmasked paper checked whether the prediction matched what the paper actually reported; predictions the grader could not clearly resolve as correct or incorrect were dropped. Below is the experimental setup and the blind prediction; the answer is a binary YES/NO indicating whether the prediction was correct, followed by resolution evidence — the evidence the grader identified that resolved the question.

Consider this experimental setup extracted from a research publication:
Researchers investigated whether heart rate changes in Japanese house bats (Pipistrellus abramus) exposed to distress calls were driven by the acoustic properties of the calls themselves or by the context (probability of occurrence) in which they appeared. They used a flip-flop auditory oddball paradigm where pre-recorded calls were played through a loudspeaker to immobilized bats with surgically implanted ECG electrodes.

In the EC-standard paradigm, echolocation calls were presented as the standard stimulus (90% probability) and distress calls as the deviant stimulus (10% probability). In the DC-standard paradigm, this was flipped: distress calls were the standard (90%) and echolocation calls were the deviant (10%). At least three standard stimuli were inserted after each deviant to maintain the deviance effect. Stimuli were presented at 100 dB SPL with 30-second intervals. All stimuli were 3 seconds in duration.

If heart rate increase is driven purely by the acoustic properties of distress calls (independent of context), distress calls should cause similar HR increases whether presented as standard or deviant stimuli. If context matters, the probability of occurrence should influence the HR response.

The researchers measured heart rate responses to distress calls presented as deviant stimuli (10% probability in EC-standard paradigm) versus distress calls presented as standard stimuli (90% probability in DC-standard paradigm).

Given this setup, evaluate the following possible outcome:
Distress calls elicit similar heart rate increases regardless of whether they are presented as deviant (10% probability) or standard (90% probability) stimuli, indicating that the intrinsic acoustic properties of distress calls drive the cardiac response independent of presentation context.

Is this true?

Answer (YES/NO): NO